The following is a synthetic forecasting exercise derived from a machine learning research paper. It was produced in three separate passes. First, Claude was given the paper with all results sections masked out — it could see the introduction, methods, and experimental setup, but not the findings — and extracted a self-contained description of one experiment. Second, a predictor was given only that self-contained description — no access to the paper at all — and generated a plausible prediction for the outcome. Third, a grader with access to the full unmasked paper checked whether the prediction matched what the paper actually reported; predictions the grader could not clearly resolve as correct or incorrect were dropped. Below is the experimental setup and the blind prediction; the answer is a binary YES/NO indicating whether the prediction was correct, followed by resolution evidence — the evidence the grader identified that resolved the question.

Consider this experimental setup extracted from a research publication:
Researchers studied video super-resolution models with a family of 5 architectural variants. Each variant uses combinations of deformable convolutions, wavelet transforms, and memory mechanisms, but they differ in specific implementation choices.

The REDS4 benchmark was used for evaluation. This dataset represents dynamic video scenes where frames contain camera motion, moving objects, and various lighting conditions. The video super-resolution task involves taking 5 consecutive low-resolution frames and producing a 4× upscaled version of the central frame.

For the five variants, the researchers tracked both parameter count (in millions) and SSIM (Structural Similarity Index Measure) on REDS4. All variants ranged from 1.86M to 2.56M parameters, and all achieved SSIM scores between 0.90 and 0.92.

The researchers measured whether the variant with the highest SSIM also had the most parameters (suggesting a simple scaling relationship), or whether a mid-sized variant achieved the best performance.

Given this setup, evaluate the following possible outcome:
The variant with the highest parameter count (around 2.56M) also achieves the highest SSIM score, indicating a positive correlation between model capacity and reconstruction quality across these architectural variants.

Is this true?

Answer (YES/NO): NO